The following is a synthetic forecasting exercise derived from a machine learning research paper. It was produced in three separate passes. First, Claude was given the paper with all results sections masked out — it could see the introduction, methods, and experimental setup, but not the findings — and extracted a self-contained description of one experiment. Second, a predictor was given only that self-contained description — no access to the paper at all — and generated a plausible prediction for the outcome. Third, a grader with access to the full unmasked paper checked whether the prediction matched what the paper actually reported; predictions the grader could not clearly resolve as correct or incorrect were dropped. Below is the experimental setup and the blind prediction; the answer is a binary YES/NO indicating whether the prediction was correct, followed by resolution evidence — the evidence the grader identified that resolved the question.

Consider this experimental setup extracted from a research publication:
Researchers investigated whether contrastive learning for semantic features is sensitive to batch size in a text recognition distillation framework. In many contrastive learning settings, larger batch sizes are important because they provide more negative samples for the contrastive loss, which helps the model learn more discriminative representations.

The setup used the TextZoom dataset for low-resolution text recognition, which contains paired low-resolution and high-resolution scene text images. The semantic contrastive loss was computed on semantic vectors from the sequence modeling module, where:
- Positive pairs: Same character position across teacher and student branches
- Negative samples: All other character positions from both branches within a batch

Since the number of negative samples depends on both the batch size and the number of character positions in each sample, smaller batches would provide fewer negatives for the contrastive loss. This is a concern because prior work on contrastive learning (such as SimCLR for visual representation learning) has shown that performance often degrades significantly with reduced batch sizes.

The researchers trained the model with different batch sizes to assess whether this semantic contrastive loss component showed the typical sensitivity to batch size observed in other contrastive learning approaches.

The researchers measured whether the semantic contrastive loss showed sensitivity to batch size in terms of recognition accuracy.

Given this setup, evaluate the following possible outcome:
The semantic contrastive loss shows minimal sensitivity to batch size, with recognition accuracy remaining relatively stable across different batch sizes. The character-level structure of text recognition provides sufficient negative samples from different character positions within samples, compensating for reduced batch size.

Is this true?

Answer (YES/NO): YES